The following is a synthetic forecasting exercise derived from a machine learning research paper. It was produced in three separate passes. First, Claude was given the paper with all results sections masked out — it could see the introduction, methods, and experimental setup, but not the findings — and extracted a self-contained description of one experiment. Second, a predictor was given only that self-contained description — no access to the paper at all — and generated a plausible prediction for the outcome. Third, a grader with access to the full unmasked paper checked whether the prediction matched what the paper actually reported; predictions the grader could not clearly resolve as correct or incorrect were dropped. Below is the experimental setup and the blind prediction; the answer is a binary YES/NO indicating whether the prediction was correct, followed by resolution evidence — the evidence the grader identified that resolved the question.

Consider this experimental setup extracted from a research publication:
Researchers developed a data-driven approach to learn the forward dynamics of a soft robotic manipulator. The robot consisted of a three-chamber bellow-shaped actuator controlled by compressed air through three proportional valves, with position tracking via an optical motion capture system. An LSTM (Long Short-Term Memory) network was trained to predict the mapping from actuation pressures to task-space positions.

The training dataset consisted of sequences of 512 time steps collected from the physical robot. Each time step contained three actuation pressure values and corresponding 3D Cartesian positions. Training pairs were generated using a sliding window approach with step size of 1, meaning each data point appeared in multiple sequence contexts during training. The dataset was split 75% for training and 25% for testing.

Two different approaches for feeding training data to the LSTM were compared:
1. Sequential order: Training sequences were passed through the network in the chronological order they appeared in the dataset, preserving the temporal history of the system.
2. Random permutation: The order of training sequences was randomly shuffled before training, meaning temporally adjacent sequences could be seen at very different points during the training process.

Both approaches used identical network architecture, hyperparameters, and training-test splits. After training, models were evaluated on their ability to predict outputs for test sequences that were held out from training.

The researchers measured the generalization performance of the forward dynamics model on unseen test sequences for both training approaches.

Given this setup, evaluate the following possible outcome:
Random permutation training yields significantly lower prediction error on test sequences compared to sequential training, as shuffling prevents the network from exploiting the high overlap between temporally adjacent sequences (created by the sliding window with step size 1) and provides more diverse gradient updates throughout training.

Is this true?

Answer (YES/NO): YES